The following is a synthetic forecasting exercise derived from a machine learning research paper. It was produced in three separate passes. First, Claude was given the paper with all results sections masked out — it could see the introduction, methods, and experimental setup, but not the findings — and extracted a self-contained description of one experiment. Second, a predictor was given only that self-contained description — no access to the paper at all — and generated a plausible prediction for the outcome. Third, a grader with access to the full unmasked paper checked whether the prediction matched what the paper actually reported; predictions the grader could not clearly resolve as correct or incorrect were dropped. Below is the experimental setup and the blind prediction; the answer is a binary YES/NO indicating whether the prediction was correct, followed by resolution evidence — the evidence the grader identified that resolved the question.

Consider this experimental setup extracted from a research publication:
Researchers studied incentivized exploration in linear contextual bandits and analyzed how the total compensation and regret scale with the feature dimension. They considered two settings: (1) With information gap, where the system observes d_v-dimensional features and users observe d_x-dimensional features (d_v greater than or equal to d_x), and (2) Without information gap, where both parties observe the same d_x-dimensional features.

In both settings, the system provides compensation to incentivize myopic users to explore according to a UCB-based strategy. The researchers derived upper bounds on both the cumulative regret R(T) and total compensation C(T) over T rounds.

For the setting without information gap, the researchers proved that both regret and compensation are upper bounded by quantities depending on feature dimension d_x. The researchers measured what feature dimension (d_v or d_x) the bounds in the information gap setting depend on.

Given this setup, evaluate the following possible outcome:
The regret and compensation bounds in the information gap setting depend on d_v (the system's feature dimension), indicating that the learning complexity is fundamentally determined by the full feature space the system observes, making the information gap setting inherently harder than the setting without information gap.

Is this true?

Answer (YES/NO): YES